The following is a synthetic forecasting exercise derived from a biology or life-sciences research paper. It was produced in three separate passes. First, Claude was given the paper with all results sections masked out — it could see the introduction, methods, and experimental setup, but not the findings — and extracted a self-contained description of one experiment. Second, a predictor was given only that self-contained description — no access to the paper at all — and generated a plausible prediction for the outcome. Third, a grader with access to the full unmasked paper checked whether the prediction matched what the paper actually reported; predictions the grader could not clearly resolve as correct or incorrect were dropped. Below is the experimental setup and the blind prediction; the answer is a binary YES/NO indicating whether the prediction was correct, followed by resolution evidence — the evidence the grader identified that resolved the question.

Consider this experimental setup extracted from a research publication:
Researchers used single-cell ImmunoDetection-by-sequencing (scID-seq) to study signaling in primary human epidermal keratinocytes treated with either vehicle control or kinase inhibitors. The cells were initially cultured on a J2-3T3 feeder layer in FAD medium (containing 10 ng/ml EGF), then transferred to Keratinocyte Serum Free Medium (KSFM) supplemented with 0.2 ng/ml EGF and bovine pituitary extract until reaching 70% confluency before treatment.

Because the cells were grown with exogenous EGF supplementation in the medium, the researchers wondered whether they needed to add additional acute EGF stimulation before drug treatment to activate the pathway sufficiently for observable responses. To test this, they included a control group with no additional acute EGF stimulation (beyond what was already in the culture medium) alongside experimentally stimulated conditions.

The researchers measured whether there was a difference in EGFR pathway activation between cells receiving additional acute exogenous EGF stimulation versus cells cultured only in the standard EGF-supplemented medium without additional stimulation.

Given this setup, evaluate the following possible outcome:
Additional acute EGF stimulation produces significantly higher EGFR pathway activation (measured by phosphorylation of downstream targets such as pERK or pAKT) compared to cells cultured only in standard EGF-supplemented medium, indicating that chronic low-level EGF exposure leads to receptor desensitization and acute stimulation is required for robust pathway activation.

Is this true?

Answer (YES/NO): NO